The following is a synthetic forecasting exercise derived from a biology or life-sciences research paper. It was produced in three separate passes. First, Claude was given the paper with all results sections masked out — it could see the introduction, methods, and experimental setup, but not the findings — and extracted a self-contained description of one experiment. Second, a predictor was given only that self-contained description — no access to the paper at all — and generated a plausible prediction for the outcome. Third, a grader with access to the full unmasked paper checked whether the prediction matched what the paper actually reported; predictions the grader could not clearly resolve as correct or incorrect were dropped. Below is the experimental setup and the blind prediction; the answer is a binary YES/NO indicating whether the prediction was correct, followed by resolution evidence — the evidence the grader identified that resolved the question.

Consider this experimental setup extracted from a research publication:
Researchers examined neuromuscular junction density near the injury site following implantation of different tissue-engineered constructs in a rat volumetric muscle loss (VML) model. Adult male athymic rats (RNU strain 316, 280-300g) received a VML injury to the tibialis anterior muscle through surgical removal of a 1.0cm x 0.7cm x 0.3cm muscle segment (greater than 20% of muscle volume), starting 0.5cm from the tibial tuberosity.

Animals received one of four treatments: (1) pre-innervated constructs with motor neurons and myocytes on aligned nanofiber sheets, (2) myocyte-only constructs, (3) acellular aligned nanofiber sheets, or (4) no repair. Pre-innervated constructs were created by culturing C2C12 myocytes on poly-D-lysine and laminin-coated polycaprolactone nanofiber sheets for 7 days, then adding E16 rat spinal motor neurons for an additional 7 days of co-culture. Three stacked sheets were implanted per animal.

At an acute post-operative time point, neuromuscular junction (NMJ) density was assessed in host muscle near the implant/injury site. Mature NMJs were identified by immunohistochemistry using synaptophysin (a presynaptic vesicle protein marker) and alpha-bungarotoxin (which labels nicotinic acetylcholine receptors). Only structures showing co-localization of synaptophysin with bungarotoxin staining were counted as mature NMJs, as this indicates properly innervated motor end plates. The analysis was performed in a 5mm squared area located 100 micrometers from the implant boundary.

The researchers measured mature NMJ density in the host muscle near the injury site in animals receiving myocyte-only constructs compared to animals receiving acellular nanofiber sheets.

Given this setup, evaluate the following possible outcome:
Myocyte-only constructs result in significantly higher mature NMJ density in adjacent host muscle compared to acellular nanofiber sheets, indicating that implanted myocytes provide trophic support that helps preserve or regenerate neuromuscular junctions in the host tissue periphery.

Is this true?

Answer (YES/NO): NO